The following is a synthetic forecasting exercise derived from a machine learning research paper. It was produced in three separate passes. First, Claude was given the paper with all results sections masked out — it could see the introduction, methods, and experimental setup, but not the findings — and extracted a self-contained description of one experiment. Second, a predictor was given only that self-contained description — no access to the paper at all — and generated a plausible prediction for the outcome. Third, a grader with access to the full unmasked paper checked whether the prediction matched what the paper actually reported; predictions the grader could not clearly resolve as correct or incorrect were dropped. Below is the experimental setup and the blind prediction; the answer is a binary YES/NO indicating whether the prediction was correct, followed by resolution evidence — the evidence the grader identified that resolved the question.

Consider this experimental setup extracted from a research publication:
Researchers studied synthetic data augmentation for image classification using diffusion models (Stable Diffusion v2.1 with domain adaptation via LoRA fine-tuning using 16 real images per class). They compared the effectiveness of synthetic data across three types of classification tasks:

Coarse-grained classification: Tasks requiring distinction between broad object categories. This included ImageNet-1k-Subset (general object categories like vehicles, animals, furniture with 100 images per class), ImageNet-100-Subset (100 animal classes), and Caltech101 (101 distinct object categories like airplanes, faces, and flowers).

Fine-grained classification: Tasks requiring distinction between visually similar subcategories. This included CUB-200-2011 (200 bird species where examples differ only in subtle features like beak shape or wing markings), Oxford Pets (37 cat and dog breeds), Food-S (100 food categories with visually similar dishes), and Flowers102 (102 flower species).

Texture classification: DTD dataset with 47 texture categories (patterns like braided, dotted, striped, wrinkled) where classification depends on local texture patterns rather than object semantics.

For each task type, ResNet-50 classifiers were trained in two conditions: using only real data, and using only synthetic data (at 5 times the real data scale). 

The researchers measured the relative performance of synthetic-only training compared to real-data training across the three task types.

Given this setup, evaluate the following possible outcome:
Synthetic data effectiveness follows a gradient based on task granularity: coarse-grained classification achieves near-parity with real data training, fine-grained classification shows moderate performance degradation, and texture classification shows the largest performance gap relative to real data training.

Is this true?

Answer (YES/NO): NO